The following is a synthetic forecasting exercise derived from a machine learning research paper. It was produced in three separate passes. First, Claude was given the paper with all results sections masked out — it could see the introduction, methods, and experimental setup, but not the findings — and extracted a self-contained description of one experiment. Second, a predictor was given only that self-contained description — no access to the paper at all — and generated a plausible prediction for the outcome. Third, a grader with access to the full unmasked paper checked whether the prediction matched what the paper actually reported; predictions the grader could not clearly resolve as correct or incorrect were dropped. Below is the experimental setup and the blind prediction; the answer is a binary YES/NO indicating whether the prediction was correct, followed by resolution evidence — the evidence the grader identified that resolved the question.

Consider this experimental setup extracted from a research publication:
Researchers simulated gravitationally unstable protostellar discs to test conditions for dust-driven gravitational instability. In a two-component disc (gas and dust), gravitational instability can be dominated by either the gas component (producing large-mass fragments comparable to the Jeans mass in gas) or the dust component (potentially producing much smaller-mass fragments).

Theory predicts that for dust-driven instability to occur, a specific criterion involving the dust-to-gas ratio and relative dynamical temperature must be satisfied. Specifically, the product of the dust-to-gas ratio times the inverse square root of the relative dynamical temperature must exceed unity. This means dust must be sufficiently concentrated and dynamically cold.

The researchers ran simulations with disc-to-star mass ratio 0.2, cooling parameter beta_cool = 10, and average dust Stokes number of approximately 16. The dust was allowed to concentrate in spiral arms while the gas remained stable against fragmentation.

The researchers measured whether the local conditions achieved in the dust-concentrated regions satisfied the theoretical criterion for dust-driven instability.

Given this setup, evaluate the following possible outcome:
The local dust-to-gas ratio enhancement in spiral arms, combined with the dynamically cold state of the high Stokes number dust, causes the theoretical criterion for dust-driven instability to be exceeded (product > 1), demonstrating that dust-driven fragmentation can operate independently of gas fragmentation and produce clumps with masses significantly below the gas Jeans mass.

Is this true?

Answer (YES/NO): YES